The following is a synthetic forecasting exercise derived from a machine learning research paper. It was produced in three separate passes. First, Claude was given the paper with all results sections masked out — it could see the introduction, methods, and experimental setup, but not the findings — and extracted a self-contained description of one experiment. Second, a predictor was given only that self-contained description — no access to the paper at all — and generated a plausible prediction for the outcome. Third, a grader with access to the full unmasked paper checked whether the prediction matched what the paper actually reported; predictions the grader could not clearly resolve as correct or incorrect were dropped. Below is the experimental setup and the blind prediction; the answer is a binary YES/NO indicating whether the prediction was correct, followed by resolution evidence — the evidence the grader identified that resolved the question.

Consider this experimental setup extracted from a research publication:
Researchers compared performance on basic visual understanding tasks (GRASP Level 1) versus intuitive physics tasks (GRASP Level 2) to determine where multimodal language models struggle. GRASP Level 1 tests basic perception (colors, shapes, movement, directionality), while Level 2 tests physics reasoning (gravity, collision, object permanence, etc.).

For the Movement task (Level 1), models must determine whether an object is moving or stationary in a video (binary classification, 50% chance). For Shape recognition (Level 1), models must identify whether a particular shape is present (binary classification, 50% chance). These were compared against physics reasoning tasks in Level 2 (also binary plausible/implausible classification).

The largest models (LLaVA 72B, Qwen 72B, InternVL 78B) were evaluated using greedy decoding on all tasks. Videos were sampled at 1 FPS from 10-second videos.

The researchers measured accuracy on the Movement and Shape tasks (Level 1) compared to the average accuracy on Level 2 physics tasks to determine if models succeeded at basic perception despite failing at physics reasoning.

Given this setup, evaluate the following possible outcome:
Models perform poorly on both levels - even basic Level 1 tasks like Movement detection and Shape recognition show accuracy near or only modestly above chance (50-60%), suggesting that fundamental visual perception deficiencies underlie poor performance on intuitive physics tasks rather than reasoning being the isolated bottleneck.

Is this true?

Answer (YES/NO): NO